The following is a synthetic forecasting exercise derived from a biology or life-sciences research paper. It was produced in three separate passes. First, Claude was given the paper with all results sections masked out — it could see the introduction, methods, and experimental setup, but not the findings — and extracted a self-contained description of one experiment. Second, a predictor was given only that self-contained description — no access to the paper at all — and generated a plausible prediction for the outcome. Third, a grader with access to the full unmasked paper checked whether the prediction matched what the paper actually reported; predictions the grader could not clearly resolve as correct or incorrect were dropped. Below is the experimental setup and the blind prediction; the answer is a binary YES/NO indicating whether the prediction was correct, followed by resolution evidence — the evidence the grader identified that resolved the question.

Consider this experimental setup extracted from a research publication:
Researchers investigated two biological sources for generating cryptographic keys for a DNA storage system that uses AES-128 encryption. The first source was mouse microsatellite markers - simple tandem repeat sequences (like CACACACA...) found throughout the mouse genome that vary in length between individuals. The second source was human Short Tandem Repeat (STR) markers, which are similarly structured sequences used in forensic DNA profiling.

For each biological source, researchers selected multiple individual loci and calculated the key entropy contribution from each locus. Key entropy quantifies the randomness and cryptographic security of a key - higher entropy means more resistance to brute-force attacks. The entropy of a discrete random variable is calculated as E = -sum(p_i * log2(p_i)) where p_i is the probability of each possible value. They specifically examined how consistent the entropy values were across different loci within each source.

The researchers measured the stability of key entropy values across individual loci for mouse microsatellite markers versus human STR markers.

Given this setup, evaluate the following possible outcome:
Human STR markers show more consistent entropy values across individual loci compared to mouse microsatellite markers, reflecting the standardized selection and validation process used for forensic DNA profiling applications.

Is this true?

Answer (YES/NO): NO